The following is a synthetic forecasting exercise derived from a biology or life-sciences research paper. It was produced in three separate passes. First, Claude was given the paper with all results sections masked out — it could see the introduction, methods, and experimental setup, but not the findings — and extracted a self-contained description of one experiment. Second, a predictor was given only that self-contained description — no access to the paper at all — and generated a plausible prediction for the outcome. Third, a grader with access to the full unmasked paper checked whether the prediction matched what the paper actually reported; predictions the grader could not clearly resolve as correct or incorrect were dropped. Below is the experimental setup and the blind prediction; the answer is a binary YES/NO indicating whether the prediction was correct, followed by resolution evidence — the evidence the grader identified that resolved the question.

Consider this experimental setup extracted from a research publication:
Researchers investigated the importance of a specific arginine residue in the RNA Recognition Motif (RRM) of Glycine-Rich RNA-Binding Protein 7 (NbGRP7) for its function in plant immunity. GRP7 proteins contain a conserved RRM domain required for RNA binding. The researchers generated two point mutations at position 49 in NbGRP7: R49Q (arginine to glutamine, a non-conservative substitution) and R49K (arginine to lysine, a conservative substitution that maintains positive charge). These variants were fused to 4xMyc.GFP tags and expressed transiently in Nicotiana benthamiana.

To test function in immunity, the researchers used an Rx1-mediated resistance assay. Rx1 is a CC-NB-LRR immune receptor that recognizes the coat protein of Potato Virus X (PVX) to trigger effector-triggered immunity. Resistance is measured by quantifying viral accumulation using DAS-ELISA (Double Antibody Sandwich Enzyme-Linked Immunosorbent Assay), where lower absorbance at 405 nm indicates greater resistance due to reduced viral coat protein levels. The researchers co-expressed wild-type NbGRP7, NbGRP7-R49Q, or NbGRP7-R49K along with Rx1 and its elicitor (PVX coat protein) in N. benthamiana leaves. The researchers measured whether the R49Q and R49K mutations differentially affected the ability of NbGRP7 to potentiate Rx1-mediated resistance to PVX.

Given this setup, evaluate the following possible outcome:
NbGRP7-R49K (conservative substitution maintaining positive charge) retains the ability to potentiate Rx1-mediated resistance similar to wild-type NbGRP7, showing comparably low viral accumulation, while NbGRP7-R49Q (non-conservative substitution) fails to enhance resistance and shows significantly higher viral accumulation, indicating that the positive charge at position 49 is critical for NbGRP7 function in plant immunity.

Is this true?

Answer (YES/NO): NO